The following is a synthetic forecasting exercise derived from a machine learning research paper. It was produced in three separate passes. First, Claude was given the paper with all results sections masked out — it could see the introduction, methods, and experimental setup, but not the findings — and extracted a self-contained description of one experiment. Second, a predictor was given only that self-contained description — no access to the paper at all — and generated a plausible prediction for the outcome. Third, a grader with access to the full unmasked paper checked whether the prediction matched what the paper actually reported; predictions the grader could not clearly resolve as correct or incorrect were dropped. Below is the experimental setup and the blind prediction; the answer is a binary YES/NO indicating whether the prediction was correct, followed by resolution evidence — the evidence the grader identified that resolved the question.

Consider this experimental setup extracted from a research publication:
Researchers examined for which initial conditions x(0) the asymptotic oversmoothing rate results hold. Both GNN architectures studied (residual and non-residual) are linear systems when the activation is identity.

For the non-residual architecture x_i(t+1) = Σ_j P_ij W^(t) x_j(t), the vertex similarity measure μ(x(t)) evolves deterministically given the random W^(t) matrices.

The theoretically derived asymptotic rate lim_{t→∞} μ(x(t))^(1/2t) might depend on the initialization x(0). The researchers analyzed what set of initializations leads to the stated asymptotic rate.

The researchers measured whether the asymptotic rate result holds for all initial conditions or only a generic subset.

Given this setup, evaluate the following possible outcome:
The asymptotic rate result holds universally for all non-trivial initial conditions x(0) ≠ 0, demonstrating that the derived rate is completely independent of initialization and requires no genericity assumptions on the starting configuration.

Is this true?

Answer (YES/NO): NO